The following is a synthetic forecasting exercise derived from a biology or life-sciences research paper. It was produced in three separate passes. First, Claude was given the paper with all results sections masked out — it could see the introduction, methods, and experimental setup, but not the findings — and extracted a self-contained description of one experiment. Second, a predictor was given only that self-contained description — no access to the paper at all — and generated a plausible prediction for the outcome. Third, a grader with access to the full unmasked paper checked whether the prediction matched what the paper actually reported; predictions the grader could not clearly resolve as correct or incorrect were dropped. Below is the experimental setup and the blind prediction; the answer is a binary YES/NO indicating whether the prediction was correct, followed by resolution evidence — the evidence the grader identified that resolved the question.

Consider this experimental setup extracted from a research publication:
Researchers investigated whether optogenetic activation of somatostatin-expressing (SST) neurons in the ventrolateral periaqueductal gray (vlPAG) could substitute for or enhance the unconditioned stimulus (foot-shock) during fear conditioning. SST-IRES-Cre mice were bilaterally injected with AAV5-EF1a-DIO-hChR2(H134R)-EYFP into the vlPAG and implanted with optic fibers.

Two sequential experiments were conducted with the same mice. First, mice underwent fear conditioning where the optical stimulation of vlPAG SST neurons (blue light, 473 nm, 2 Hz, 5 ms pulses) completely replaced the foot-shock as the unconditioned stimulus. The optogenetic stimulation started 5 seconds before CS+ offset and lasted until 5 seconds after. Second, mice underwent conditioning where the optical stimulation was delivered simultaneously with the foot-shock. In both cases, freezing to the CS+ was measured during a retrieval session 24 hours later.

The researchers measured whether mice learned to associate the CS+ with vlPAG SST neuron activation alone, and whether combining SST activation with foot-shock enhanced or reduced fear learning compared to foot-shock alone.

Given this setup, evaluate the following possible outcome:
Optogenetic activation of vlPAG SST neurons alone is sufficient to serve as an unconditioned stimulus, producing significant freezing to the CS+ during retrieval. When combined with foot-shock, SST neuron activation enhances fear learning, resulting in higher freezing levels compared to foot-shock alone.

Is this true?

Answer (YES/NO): NO